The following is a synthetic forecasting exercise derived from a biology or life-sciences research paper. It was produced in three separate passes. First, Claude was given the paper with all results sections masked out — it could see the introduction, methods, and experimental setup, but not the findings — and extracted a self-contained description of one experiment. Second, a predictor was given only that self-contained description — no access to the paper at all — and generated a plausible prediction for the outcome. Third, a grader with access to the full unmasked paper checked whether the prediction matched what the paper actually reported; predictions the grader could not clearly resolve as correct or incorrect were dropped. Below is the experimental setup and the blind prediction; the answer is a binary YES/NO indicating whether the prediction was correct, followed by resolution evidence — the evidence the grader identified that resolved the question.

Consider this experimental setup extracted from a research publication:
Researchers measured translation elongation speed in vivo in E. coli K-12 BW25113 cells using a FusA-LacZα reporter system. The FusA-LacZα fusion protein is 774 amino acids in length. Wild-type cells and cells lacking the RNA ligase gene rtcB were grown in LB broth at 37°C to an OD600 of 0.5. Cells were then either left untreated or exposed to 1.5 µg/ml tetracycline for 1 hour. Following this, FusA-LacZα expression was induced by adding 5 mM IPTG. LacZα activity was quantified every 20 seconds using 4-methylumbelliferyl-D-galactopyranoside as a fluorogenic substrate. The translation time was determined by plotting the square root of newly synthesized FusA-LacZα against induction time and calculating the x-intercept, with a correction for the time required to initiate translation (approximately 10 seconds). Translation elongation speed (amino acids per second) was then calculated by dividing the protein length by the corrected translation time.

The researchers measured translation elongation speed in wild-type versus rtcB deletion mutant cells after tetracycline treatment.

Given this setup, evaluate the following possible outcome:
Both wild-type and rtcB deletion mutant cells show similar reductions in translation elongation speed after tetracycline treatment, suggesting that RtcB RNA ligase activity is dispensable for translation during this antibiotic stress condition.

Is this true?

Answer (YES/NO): NO